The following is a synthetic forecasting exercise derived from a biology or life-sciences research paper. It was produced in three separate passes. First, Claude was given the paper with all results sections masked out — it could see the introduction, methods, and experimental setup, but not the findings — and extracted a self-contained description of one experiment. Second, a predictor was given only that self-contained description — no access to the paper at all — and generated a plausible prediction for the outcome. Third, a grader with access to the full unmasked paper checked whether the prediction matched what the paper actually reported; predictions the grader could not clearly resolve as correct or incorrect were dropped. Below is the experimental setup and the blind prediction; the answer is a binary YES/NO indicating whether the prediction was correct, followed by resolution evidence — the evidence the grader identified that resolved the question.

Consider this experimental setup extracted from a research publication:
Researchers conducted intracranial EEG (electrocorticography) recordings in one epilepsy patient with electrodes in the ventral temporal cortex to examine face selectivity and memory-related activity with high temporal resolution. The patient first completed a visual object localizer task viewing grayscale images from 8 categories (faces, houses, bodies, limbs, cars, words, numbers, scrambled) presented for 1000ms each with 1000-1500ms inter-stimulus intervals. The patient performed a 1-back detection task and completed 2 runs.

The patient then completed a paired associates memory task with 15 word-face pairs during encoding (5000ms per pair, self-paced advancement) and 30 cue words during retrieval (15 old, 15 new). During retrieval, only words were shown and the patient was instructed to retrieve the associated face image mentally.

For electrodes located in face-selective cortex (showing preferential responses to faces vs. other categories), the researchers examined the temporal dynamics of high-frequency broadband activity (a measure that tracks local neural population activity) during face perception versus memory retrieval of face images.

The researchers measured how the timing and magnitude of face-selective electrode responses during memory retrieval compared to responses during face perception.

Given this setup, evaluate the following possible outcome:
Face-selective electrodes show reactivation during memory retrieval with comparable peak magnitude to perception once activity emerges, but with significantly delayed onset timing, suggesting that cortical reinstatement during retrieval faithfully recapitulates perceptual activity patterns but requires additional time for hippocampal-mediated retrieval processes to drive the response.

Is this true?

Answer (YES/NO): NO